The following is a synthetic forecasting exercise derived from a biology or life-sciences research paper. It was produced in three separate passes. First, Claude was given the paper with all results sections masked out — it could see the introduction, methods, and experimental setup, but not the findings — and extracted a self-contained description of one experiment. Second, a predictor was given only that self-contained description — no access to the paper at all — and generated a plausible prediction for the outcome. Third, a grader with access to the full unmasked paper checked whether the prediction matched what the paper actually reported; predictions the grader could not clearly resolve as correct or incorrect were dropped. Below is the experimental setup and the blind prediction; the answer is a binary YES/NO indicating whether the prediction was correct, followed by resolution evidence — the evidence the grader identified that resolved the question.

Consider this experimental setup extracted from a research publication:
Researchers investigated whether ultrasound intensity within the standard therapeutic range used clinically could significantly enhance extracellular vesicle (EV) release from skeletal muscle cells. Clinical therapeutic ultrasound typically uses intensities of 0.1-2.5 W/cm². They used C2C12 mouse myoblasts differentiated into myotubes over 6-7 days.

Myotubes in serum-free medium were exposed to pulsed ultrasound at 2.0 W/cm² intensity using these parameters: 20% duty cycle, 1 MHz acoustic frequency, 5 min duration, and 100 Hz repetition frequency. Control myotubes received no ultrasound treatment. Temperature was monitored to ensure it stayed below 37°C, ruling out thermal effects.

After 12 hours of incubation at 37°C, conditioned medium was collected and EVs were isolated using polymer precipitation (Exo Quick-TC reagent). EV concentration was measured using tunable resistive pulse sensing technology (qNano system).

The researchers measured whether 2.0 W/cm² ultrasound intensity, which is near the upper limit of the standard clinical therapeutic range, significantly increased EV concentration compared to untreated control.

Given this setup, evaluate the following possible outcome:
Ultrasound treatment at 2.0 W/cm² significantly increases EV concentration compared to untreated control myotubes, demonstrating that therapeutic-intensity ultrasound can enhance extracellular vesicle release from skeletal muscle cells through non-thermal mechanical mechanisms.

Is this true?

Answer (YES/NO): NO